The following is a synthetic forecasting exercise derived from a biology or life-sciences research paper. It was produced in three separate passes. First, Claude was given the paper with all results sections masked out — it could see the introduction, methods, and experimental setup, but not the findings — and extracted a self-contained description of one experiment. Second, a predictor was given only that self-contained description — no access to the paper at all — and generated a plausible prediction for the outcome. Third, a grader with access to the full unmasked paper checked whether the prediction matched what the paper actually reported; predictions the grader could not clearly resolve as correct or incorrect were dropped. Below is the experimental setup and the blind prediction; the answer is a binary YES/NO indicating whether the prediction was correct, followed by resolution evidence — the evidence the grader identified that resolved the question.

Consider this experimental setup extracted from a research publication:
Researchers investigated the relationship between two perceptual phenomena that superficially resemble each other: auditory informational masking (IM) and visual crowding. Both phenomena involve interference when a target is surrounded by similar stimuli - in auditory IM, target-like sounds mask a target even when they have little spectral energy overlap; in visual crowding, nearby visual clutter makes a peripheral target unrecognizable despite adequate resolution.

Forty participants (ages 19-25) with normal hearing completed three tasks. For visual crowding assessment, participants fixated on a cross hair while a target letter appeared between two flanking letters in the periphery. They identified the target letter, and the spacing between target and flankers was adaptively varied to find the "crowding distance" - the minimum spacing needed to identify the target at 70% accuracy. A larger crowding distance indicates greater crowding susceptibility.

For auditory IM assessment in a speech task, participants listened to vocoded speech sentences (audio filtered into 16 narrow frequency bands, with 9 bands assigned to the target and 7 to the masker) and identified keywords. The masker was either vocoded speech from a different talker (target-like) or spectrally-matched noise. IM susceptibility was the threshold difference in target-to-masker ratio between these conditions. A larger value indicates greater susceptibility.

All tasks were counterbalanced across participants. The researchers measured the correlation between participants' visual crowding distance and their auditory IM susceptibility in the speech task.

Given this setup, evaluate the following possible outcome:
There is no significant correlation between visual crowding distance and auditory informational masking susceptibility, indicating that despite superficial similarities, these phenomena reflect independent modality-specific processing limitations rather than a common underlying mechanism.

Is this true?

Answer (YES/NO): NO